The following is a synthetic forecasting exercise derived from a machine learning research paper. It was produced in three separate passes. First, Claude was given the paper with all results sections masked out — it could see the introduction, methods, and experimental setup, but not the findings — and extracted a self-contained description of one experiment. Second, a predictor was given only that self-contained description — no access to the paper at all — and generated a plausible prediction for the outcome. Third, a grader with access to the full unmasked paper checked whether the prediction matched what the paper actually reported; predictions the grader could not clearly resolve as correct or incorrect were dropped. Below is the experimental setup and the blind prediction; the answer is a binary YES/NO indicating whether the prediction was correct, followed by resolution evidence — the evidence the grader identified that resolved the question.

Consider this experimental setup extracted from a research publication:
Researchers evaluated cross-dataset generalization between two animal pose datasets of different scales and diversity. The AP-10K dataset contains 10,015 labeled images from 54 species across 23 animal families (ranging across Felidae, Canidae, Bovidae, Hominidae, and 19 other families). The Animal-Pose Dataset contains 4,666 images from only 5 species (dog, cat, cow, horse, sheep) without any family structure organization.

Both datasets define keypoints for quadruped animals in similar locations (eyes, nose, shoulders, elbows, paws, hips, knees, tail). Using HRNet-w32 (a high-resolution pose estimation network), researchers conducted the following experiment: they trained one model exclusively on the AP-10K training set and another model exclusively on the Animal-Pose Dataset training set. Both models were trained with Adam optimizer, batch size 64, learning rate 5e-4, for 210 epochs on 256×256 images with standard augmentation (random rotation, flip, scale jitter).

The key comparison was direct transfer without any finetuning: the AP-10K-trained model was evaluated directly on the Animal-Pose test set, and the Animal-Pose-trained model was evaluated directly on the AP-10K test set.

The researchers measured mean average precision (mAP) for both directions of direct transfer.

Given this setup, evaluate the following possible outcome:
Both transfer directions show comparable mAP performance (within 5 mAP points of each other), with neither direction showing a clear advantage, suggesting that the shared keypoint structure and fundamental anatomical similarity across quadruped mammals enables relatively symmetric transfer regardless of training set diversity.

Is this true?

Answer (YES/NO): NO